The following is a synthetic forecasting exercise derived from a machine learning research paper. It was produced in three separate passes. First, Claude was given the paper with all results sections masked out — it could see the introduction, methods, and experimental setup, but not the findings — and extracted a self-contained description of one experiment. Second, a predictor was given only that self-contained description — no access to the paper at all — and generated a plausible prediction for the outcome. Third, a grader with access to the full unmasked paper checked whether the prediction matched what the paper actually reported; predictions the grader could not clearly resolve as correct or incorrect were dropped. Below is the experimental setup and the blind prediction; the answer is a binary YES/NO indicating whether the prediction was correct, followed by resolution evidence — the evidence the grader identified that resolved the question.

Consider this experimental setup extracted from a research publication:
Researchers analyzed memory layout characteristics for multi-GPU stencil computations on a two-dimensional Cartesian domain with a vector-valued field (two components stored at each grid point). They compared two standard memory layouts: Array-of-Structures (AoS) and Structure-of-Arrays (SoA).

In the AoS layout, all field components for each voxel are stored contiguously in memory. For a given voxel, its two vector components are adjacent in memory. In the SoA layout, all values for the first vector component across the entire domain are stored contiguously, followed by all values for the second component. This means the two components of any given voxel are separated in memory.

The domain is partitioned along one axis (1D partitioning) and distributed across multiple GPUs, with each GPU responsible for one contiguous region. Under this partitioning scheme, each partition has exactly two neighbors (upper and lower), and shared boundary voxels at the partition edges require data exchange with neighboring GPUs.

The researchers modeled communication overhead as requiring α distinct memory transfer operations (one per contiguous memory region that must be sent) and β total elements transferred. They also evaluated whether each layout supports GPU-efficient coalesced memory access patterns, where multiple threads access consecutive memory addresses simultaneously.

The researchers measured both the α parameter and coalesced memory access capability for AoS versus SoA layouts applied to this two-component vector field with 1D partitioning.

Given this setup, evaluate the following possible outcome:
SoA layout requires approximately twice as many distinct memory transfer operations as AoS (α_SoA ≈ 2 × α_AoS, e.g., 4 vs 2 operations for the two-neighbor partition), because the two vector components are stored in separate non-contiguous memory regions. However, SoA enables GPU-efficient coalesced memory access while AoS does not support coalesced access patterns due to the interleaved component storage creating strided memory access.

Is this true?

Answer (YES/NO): YES